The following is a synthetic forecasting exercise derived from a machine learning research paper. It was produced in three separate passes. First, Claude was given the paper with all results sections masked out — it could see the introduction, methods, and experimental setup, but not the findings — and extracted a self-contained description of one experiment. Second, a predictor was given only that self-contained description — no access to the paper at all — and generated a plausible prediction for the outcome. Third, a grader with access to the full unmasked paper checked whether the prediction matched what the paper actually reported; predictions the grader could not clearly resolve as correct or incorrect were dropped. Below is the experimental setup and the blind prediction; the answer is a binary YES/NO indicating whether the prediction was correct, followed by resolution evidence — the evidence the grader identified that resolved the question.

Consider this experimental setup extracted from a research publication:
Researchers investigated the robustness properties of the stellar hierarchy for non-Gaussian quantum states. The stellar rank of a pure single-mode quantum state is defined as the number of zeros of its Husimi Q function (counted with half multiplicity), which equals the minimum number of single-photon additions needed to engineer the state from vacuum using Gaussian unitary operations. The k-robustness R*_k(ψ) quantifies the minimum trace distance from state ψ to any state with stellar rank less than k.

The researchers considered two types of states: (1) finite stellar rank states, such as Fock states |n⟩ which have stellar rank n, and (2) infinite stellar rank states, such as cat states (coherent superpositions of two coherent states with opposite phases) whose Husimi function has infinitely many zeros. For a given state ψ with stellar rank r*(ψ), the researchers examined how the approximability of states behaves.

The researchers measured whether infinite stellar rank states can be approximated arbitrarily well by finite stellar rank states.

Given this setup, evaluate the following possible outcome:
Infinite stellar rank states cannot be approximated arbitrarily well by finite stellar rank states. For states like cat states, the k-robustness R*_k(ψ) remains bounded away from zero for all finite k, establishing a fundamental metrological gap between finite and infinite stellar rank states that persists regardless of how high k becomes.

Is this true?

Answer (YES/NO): NO